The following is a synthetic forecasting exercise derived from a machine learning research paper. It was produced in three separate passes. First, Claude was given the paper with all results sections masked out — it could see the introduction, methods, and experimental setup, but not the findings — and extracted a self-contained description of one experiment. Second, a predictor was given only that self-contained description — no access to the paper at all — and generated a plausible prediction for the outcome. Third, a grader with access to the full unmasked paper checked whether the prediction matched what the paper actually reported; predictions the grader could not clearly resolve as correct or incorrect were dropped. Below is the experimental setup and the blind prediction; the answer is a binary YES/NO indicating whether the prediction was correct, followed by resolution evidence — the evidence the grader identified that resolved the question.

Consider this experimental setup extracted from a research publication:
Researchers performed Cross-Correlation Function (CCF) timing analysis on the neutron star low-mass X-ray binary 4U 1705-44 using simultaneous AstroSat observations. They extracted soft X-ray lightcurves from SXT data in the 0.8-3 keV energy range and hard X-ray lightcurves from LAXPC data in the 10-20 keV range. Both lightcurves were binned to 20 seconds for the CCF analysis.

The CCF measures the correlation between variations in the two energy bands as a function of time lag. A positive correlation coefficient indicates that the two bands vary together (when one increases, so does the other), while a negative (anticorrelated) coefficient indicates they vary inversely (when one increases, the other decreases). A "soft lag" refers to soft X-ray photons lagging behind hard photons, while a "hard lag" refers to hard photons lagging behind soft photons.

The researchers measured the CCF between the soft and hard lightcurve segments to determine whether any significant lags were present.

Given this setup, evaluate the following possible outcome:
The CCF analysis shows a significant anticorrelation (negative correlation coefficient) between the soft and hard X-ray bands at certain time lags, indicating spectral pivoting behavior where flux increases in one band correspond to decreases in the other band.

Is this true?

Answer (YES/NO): YES